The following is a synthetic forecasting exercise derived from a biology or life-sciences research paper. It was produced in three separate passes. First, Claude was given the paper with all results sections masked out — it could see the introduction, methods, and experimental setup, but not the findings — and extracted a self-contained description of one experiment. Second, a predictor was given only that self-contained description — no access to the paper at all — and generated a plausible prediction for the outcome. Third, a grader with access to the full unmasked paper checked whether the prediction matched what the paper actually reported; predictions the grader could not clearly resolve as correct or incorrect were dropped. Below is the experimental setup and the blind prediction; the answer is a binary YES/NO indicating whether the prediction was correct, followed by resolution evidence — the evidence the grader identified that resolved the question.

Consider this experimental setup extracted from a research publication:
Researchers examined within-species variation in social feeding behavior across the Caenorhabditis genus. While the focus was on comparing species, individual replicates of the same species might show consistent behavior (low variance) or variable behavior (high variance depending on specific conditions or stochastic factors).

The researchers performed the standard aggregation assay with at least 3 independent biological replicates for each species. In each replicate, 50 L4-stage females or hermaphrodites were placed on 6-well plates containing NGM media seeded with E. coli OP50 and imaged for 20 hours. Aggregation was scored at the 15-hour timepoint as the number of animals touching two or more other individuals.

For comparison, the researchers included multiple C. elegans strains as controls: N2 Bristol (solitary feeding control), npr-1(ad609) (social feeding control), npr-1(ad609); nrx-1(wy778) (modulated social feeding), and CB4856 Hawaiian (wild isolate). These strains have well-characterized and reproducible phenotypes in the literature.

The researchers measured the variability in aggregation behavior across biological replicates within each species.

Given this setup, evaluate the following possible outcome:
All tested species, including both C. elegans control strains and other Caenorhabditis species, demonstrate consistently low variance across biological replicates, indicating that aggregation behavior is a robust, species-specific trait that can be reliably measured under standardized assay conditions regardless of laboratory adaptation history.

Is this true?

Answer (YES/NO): NO